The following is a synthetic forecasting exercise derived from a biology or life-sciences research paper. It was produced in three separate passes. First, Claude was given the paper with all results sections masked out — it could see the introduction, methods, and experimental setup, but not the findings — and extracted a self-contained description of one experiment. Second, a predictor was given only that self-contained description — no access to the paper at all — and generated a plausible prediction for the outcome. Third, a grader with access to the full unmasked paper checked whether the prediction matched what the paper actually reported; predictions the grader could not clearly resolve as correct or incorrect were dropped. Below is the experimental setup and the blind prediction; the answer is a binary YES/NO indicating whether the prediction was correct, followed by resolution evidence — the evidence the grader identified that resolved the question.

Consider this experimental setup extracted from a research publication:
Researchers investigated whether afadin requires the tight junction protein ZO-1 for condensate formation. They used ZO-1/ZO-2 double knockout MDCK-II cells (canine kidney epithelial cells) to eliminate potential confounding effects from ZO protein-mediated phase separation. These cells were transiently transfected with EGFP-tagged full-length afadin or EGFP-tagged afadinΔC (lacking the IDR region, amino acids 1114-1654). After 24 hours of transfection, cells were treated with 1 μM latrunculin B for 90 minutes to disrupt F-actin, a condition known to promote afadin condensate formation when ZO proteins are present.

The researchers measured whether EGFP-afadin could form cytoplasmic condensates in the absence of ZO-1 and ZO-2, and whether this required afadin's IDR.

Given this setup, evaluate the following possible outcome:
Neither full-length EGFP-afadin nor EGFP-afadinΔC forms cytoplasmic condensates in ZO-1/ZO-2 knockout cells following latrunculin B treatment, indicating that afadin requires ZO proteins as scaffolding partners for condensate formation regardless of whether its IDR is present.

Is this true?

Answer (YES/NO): NO